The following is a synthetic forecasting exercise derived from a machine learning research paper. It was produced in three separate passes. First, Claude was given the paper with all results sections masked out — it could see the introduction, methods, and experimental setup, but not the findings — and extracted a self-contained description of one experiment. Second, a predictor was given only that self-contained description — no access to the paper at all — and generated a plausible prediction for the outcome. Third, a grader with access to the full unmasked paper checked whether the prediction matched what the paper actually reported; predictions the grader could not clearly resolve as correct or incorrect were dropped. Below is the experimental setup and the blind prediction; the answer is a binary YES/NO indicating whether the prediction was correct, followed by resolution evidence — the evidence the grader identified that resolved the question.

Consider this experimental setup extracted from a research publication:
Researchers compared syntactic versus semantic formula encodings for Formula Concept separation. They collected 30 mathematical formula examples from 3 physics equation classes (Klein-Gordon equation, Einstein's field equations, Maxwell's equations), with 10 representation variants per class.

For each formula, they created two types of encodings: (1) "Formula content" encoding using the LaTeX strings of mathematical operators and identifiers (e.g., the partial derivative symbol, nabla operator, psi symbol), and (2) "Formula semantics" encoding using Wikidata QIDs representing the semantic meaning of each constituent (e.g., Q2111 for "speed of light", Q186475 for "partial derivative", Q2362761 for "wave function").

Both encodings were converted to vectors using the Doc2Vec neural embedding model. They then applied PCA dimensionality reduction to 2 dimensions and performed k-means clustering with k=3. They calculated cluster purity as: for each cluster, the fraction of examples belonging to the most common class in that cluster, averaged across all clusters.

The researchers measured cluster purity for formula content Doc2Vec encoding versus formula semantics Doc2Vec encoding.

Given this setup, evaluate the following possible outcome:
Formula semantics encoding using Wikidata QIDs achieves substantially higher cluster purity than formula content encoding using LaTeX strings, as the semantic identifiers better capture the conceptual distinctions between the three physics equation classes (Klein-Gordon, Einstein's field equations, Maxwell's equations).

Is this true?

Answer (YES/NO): NO